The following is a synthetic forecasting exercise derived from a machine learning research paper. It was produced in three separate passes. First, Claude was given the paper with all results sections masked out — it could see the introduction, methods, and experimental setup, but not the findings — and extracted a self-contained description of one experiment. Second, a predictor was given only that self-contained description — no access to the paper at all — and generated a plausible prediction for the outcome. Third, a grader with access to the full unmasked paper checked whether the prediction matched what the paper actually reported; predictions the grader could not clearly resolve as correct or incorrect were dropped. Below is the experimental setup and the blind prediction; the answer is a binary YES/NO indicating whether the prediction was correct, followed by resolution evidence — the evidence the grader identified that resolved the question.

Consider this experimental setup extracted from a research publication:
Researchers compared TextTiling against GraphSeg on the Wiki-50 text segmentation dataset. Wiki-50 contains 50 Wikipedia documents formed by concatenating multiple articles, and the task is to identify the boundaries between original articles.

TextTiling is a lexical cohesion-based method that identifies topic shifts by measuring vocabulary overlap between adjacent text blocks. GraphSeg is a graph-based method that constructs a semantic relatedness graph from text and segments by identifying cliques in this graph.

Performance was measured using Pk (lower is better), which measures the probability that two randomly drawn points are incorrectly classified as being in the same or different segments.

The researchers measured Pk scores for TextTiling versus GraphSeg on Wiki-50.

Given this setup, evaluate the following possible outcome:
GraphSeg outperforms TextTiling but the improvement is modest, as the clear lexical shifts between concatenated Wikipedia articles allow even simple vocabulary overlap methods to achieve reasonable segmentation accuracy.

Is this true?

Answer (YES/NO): NO